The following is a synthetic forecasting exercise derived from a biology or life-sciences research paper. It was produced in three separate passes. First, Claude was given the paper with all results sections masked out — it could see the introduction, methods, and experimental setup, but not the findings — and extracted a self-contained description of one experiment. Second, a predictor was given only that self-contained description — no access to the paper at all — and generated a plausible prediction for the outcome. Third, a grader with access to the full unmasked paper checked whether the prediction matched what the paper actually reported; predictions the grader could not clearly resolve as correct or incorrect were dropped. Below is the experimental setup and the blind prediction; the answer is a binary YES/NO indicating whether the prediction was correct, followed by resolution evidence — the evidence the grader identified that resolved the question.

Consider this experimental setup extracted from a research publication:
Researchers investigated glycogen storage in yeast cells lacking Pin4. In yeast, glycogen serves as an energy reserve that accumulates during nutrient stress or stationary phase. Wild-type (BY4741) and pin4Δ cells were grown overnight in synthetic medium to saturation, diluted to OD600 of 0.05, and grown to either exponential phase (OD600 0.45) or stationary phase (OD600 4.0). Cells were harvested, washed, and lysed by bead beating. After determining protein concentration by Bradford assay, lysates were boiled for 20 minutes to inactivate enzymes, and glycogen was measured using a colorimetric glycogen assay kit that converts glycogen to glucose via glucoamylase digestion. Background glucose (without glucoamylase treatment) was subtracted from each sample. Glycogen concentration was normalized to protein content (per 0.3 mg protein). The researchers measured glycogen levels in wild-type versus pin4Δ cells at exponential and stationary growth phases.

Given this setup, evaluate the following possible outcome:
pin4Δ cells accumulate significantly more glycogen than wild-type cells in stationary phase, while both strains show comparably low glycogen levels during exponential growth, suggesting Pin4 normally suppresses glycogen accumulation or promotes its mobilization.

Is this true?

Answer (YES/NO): NO